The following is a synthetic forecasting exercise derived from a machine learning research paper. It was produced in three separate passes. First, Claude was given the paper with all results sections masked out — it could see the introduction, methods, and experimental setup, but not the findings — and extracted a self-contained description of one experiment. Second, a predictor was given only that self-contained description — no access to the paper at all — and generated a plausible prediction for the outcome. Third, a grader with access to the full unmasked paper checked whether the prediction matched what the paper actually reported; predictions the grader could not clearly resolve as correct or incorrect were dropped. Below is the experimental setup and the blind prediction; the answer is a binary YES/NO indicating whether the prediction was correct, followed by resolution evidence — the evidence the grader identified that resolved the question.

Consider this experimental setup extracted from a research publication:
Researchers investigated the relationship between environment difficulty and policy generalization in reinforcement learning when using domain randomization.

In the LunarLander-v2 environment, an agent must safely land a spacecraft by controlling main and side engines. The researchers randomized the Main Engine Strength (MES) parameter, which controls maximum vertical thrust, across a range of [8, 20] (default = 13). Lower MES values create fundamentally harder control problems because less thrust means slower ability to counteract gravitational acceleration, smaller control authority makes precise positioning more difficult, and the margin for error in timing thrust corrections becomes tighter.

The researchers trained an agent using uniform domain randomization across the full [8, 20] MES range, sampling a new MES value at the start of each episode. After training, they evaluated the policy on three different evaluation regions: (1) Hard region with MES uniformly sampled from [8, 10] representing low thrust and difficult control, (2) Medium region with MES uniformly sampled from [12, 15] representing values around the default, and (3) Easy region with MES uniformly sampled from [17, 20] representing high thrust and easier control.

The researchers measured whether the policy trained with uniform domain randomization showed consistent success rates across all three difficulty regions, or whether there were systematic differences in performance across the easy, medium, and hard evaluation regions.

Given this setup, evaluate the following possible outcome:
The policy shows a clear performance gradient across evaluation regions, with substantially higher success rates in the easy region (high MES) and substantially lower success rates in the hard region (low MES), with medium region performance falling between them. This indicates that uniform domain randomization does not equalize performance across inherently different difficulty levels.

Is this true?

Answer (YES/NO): YES